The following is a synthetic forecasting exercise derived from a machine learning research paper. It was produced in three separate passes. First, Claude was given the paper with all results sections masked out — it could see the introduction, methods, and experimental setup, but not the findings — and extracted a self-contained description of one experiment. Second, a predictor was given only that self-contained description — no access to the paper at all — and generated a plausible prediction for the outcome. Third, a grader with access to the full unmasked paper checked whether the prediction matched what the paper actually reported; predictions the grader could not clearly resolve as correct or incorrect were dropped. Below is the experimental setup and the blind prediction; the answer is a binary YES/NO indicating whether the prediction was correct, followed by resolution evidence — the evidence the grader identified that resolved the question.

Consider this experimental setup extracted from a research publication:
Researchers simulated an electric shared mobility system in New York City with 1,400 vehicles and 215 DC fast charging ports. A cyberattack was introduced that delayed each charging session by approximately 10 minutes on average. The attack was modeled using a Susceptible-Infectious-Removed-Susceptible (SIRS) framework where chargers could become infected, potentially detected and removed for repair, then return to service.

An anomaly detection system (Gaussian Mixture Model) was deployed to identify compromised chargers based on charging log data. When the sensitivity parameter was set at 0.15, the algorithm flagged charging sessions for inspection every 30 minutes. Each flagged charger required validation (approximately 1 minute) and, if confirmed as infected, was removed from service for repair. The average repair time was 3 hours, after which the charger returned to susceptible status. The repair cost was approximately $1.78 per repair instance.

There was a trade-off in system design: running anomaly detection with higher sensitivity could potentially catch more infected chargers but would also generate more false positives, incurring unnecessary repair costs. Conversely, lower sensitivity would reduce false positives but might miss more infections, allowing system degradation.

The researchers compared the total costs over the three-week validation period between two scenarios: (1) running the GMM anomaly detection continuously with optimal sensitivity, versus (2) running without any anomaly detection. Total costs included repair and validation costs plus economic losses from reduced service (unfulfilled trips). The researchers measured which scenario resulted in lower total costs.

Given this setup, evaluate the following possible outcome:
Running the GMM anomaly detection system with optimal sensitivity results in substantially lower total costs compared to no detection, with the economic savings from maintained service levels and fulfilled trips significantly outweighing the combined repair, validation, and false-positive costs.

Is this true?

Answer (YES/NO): YES